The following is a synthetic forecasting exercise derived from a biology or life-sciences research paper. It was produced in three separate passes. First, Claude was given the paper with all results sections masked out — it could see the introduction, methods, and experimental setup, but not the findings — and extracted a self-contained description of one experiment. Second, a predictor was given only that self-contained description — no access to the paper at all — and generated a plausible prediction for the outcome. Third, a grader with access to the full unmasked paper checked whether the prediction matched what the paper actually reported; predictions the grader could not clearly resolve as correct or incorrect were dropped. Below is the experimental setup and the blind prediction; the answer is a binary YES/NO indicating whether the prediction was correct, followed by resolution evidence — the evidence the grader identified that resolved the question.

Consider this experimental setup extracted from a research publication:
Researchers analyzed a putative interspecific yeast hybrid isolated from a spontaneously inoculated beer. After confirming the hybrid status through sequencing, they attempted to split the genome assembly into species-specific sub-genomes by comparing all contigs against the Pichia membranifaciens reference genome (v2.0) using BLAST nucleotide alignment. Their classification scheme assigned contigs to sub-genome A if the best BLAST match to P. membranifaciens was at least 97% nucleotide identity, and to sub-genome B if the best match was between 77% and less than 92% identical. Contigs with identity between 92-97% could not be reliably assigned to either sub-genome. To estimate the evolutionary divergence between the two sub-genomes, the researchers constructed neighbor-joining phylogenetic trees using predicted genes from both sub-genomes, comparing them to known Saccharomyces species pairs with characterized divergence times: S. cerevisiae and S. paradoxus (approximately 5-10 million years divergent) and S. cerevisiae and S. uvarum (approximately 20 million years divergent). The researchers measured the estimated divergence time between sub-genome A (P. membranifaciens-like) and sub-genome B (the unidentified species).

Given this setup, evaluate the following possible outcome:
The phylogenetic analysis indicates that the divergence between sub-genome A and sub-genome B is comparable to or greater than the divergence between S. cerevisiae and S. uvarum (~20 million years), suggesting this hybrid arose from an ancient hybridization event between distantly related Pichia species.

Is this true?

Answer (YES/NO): NO